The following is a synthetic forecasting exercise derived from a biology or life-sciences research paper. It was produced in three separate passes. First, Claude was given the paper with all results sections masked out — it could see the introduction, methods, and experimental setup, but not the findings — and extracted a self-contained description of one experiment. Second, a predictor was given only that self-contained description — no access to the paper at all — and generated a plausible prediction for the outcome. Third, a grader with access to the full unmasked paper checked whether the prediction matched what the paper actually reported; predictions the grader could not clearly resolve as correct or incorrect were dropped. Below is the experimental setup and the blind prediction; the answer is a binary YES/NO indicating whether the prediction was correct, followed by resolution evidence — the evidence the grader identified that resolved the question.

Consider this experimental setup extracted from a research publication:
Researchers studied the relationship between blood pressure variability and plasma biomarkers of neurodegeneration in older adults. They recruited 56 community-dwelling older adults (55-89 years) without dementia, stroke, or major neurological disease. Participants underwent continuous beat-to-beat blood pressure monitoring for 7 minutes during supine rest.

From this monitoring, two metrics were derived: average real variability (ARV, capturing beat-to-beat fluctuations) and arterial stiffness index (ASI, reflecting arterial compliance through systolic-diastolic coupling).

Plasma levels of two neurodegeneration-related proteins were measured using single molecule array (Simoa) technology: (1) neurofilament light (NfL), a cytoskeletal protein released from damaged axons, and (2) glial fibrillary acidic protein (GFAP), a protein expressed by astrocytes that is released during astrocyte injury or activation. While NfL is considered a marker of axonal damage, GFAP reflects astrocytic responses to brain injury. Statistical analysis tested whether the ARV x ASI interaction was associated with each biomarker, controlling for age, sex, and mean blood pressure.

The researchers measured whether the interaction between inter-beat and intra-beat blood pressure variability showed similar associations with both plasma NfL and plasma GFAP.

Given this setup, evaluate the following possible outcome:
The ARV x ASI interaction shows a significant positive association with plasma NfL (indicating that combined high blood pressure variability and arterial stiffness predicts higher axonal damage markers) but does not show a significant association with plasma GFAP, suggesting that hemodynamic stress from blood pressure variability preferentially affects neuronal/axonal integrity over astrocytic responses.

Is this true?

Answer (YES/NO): YES